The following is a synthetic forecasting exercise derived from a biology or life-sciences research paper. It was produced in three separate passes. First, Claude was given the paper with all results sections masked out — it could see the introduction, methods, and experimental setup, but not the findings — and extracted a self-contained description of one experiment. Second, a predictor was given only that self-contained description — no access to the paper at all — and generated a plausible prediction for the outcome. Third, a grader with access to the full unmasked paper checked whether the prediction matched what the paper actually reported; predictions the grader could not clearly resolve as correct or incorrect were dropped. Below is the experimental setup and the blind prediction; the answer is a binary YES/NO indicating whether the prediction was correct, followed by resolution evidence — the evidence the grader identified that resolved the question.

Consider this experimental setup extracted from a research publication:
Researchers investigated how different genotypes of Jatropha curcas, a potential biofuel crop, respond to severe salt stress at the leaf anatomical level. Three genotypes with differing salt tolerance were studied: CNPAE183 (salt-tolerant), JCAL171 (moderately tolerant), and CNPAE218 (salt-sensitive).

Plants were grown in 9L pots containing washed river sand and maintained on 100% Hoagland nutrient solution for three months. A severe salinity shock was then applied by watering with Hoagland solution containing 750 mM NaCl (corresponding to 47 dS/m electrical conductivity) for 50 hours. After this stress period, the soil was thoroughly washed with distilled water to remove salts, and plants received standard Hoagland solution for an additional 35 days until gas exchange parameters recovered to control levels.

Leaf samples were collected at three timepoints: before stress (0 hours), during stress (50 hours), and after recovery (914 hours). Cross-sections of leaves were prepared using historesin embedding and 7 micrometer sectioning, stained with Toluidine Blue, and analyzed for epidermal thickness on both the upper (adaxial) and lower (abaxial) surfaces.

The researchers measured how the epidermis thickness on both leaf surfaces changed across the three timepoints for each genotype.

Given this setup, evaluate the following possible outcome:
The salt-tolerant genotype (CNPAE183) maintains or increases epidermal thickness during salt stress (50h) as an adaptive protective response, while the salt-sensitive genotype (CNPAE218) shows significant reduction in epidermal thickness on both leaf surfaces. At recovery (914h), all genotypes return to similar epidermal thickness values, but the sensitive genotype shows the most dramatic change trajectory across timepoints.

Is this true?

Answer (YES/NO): NO